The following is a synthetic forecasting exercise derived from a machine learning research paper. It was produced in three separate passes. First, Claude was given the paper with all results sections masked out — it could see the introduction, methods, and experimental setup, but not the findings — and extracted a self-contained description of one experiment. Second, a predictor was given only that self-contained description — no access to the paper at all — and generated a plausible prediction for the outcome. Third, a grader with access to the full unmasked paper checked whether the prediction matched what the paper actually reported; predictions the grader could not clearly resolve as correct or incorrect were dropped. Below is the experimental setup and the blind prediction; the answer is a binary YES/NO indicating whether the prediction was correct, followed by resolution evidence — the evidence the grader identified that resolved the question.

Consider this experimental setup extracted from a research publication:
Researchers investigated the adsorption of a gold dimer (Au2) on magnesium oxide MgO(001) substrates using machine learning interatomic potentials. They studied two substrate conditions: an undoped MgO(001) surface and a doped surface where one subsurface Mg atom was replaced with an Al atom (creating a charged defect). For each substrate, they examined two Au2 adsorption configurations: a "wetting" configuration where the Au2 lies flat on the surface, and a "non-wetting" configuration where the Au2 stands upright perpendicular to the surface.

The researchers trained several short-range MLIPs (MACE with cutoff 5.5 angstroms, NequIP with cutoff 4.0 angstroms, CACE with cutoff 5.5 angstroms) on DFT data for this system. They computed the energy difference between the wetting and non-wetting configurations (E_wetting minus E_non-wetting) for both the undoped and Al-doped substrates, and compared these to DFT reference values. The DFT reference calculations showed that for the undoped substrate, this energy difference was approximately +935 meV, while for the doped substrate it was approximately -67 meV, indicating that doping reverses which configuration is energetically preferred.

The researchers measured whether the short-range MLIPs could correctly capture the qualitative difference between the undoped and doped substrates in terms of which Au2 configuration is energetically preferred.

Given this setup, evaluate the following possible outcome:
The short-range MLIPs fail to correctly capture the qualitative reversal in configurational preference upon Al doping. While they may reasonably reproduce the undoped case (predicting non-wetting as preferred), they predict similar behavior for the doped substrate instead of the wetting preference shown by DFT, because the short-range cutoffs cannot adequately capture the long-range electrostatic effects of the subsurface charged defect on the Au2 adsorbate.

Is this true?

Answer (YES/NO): YES